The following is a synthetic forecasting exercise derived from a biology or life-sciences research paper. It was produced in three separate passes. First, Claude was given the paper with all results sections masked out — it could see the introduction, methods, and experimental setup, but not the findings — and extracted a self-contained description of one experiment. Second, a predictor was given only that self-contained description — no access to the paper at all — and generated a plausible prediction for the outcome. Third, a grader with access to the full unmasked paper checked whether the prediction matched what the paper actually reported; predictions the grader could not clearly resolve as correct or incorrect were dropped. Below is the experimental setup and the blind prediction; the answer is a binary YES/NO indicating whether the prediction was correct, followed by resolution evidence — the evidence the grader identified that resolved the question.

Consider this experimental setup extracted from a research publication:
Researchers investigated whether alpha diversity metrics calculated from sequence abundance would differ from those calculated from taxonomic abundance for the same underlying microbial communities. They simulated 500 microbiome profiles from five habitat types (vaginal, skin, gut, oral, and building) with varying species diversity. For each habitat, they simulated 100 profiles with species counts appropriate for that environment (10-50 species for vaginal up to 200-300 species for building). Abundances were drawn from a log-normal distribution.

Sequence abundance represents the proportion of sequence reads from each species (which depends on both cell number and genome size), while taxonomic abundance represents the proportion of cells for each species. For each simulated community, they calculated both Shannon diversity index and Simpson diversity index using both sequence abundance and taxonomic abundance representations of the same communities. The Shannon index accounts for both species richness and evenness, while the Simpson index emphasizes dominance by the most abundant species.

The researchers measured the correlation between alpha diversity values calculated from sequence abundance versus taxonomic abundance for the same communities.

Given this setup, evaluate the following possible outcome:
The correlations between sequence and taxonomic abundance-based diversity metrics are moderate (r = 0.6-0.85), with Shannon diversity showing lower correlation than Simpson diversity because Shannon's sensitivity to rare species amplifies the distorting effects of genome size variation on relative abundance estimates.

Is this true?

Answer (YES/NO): NO